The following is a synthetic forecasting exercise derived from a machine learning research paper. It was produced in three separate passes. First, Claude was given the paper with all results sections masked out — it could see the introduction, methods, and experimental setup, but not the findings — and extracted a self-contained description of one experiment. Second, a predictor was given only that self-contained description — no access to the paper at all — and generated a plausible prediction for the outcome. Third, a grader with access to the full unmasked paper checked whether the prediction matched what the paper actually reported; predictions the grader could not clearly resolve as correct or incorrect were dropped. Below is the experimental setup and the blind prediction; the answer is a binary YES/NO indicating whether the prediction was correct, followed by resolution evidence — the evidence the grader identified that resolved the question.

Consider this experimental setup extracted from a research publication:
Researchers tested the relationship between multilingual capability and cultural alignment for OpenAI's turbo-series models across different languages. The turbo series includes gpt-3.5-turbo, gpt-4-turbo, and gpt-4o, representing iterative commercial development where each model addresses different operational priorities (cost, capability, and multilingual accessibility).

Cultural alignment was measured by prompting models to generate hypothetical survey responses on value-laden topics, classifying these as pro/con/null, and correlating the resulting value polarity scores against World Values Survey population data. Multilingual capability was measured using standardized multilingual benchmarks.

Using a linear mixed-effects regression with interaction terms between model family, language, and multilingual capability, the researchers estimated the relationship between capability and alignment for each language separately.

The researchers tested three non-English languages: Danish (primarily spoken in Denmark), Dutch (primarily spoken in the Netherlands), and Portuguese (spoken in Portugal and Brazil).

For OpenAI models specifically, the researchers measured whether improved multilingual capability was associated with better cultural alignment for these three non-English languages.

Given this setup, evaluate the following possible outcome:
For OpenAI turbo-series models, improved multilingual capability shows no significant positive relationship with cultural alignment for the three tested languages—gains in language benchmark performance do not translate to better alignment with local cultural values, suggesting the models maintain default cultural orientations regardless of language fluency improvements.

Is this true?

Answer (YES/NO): YES